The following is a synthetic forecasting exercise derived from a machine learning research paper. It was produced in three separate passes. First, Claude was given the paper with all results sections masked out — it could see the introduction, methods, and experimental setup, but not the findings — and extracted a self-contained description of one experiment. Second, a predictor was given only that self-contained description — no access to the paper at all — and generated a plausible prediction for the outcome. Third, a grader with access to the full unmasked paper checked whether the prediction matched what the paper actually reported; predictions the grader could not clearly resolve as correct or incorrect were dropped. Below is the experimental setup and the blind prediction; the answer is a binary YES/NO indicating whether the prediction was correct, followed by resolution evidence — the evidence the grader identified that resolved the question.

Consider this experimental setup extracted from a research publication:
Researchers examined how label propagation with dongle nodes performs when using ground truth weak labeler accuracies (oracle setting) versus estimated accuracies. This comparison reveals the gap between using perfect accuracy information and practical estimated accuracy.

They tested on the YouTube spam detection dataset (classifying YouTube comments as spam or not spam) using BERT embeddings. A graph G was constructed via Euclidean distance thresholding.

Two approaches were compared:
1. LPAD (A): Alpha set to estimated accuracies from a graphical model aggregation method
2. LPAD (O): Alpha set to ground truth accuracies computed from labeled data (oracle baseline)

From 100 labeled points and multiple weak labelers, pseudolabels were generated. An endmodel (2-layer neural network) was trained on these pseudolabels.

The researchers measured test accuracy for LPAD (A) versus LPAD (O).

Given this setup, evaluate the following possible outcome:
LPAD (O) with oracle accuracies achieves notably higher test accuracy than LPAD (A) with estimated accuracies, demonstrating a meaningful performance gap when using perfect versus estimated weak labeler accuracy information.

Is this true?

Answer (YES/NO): NO